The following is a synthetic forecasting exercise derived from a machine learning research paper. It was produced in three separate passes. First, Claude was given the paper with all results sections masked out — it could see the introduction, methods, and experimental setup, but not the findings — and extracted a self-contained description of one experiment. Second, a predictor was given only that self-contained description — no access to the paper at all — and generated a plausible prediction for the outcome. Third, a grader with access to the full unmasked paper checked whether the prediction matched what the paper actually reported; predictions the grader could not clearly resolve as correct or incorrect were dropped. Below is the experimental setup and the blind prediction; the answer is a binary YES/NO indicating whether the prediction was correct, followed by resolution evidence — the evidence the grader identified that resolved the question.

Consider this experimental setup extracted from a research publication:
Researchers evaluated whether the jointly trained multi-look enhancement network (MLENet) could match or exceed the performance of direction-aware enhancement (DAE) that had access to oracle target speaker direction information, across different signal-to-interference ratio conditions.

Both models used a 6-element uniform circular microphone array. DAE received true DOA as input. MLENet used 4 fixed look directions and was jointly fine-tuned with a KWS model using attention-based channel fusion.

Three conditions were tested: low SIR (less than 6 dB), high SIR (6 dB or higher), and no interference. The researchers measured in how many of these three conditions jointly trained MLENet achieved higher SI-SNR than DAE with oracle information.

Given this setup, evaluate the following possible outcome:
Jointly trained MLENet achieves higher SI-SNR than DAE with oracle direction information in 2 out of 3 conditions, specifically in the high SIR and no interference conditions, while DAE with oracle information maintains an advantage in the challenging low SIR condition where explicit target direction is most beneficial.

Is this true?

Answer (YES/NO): NO